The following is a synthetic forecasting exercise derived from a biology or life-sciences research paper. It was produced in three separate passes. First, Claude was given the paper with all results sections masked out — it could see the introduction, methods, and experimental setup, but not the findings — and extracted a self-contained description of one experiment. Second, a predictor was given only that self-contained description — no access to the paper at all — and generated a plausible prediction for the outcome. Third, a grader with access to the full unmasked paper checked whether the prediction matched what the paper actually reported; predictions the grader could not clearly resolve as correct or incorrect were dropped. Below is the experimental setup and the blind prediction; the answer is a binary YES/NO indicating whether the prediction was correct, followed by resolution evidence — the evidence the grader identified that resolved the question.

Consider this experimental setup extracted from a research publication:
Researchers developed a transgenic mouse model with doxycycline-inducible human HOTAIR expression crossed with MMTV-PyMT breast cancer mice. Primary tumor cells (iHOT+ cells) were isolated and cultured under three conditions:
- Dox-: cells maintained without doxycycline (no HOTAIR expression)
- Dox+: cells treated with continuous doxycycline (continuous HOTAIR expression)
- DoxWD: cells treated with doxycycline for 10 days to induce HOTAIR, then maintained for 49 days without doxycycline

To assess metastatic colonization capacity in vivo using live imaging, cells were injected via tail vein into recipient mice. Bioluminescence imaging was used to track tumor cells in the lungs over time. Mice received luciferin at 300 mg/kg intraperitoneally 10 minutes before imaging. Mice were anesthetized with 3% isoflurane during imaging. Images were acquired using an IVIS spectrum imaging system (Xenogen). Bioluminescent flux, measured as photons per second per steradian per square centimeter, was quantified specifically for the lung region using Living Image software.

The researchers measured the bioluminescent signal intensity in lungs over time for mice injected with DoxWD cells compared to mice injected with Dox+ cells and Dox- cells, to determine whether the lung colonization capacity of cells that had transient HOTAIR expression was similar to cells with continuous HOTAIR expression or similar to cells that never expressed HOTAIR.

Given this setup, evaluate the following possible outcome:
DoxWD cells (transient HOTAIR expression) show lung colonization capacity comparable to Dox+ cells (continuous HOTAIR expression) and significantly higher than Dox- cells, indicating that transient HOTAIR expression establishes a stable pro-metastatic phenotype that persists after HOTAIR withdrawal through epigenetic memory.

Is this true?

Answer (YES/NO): NO